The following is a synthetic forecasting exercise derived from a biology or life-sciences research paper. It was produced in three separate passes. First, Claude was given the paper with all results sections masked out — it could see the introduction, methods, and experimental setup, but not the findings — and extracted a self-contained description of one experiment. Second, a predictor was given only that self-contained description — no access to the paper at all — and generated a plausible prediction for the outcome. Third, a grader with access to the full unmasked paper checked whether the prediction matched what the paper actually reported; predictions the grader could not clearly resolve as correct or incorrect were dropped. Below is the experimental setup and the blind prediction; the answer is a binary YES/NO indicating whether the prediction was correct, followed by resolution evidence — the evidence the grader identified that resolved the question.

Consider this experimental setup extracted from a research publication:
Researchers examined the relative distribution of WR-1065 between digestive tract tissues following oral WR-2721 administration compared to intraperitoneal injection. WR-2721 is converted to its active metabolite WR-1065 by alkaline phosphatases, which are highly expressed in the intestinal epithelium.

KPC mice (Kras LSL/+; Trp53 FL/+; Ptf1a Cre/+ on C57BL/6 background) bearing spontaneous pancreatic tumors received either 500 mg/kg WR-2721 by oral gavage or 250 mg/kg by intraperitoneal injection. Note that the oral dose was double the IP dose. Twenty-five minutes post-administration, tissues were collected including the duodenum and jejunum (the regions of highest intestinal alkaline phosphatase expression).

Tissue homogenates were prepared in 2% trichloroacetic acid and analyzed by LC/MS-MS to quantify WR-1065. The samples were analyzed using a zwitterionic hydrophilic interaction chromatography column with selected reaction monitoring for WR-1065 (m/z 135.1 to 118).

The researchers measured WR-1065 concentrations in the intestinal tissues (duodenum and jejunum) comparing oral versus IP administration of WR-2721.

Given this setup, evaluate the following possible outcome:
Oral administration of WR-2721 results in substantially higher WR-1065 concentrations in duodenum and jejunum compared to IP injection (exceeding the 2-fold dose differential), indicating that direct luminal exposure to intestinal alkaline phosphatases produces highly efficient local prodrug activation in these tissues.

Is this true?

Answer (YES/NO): NO